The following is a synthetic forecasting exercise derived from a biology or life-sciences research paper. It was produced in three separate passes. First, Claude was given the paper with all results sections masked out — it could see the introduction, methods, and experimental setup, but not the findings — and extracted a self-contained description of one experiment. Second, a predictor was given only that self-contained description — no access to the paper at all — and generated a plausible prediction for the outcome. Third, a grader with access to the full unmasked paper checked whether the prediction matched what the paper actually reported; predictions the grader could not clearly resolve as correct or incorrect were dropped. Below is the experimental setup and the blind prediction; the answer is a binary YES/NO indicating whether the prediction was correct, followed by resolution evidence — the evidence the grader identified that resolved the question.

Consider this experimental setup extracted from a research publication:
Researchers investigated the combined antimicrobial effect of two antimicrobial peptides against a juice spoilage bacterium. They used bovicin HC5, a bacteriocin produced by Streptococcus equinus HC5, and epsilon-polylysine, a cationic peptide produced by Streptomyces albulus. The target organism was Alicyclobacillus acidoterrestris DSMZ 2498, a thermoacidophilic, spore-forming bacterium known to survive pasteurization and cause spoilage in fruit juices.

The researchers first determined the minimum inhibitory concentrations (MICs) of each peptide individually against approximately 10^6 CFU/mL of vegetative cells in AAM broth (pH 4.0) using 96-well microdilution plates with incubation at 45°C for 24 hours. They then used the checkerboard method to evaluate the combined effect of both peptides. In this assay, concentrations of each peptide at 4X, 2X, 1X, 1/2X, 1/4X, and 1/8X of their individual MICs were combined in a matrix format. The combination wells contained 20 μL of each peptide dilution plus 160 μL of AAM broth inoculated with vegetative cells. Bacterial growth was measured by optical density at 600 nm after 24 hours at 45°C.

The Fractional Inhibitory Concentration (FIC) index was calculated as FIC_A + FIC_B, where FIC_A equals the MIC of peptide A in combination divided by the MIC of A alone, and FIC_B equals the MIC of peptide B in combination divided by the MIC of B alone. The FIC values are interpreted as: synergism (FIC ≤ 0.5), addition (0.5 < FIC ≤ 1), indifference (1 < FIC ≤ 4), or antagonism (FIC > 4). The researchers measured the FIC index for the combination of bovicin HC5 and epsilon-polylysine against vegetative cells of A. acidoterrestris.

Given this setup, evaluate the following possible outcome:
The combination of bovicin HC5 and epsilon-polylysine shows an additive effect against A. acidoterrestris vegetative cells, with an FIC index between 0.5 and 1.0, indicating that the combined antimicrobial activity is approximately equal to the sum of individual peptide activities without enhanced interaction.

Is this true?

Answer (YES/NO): YES